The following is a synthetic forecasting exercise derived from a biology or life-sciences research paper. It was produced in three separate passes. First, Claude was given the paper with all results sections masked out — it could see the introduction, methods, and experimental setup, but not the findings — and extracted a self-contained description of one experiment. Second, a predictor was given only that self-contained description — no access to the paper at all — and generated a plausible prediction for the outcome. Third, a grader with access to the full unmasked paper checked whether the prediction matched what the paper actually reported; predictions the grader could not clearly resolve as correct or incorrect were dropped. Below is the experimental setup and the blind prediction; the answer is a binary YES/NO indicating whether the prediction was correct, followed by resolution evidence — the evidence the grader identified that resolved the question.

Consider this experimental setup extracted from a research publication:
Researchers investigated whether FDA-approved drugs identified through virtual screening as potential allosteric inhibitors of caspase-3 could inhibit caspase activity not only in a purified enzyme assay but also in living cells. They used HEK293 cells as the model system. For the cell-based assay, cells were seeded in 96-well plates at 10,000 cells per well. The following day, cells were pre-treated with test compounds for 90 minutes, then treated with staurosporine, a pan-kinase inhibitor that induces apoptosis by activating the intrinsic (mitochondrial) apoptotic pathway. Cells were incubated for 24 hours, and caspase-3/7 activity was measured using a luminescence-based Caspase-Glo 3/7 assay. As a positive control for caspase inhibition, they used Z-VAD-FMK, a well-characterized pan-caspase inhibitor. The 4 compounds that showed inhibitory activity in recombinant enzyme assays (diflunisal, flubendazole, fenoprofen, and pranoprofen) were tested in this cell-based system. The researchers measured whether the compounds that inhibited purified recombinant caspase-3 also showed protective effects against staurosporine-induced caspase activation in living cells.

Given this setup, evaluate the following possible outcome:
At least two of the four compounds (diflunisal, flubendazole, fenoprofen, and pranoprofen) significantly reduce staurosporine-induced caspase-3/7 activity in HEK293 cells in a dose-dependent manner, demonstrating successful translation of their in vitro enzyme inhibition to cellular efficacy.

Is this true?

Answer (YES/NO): NO